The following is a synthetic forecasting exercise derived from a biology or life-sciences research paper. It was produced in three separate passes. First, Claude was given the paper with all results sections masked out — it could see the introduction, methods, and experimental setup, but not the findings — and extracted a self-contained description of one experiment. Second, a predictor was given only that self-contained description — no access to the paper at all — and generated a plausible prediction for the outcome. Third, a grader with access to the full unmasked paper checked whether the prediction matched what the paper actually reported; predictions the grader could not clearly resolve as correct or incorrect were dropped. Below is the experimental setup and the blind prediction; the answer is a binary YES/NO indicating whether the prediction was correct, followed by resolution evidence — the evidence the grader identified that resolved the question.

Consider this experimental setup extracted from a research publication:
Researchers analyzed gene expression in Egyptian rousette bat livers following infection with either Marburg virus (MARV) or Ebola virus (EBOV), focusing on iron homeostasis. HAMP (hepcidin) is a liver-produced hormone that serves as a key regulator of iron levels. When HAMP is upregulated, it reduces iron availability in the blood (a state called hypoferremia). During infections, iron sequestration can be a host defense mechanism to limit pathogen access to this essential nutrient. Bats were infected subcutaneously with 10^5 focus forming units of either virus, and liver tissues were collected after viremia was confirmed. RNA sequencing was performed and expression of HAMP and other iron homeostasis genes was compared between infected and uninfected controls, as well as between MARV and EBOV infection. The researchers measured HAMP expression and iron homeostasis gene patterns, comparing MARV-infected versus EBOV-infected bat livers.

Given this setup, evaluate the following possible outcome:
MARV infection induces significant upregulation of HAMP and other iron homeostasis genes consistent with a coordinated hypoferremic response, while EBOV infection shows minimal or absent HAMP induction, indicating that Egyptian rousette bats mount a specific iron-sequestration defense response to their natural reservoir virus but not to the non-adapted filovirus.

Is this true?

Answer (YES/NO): NO